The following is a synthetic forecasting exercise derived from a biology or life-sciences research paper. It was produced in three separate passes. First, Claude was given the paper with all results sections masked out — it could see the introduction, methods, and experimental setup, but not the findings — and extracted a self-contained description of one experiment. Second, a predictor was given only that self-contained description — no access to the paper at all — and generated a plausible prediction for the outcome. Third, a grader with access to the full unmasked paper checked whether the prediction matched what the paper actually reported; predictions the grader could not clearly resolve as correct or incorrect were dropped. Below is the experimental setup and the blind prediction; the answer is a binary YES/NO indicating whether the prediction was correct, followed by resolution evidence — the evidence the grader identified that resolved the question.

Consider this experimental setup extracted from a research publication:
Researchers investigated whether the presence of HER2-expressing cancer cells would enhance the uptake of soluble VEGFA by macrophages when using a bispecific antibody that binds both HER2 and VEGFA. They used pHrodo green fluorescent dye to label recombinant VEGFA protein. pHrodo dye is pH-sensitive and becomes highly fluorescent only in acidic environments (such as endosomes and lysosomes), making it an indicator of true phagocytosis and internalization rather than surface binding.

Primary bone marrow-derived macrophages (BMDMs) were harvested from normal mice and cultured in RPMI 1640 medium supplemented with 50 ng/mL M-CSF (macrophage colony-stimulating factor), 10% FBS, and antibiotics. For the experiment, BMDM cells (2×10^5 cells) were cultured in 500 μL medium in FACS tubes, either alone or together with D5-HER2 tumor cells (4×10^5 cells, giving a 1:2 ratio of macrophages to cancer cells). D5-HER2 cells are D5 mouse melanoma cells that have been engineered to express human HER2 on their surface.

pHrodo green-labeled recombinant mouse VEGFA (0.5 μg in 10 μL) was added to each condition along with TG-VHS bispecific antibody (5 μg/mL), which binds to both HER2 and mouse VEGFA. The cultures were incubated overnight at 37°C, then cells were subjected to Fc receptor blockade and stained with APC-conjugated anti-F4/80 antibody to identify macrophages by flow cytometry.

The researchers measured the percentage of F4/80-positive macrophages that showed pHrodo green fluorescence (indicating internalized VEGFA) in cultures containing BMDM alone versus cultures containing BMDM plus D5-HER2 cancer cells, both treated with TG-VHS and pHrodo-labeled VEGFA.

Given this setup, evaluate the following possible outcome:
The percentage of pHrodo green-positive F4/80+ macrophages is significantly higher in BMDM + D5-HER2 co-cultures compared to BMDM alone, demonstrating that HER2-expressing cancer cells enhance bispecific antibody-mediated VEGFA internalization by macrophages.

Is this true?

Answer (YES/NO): YES